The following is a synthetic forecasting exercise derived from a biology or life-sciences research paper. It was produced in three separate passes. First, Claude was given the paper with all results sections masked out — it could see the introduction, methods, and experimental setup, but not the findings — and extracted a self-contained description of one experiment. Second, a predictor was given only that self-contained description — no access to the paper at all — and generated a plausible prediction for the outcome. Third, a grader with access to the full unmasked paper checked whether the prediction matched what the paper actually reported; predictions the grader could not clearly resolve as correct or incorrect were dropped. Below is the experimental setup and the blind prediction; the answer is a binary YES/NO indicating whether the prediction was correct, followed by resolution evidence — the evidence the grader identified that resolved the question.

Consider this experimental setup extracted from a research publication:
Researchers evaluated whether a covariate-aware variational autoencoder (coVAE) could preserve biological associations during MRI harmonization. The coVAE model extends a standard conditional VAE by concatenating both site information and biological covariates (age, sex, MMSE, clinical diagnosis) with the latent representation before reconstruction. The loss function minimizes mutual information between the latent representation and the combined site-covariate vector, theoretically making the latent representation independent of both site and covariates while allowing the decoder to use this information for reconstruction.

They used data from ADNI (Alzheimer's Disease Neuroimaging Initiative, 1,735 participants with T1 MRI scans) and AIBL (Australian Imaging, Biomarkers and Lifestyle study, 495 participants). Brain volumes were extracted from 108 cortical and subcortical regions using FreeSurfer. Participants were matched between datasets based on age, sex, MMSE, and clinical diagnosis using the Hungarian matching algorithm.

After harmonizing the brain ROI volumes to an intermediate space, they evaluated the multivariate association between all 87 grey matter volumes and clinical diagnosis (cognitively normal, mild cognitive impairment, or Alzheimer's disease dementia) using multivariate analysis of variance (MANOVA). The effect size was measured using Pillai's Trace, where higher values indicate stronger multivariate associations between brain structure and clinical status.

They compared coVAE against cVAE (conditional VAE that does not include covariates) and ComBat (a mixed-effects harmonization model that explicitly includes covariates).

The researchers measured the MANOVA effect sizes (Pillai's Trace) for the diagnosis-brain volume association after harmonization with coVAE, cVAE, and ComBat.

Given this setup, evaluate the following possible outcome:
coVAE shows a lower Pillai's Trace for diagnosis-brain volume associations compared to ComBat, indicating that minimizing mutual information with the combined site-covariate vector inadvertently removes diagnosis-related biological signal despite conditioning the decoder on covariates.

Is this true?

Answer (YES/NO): NO